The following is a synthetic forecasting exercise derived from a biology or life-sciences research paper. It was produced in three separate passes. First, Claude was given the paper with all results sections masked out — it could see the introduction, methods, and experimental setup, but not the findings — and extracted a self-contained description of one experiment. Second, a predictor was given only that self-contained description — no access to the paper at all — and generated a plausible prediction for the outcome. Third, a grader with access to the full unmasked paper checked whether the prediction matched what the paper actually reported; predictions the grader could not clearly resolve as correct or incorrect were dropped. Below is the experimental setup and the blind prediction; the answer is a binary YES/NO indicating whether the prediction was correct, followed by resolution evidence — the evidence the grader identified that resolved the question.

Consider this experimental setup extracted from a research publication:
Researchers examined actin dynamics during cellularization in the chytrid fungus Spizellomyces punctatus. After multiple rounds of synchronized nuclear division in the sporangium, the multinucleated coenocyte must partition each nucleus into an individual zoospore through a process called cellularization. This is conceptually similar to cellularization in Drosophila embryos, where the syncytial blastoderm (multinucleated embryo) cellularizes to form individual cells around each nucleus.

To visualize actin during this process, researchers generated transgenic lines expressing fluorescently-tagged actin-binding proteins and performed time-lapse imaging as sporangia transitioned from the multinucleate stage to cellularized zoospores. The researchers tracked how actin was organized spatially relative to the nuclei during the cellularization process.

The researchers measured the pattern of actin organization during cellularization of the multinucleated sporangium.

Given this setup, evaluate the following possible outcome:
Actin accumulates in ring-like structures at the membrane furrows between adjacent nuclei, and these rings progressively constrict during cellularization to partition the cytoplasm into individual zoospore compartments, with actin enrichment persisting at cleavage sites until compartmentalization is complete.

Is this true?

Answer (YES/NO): NO